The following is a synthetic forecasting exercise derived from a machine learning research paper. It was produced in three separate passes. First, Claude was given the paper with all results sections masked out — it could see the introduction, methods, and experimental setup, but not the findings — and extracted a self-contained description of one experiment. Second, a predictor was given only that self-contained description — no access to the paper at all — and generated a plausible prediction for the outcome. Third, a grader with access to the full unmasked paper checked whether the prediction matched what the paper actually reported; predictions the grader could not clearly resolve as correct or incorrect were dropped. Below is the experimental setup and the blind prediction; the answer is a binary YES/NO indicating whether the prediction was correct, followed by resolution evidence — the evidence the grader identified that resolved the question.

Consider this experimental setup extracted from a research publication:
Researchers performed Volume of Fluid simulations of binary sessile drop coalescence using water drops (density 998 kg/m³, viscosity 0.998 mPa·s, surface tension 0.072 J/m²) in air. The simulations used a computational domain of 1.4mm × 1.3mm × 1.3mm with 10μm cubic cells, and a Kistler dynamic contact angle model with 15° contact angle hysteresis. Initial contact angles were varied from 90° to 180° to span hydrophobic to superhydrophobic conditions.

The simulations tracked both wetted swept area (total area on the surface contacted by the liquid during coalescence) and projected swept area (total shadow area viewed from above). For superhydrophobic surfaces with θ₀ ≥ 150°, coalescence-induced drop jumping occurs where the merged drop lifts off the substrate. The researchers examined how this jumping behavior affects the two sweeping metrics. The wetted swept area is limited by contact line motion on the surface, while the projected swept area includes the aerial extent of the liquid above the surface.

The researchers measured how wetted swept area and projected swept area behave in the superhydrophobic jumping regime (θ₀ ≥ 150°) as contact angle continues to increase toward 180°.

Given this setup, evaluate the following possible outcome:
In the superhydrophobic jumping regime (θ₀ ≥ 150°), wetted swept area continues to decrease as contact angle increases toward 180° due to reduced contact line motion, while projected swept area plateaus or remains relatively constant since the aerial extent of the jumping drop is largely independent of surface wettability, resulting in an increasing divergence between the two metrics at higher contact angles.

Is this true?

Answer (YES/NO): NO